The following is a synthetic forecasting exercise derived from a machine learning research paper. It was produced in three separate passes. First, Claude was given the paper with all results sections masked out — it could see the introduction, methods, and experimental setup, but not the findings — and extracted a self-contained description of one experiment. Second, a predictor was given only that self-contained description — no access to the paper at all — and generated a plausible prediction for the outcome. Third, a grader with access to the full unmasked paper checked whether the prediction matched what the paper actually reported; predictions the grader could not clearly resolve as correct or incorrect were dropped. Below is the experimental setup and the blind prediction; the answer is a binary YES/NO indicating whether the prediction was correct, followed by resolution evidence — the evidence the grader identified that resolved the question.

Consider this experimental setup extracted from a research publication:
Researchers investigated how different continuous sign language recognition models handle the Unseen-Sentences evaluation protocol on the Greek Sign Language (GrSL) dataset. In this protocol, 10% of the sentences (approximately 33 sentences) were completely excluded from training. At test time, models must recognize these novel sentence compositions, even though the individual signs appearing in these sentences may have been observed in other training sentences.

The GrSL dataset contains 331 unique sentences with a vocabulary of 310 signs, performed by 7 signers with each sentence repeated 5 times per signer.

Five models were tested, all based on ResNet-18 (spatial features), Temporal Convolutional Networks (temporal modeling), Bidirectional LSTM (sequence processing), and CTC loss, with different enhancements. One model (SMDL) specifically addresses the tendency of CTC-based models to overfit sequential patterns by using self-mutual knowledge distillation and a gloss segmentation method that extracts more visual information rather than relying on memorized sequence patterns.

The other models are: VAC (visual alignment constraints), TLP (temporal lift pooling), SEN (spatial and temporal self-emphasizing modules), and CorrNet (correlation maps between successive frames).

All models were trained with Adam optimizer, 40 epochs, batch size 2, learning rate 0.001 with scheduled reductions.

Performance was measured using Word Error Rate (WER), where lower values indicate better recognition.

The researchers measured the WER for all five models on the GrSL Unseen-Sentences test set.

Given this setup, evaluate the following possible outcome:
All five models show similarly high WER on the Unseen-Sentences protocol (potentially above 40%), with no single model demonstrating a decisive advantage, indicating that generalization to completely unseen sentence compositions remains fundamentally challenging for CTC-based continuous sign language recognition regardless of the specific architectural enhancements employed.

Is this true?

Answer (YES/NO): NO